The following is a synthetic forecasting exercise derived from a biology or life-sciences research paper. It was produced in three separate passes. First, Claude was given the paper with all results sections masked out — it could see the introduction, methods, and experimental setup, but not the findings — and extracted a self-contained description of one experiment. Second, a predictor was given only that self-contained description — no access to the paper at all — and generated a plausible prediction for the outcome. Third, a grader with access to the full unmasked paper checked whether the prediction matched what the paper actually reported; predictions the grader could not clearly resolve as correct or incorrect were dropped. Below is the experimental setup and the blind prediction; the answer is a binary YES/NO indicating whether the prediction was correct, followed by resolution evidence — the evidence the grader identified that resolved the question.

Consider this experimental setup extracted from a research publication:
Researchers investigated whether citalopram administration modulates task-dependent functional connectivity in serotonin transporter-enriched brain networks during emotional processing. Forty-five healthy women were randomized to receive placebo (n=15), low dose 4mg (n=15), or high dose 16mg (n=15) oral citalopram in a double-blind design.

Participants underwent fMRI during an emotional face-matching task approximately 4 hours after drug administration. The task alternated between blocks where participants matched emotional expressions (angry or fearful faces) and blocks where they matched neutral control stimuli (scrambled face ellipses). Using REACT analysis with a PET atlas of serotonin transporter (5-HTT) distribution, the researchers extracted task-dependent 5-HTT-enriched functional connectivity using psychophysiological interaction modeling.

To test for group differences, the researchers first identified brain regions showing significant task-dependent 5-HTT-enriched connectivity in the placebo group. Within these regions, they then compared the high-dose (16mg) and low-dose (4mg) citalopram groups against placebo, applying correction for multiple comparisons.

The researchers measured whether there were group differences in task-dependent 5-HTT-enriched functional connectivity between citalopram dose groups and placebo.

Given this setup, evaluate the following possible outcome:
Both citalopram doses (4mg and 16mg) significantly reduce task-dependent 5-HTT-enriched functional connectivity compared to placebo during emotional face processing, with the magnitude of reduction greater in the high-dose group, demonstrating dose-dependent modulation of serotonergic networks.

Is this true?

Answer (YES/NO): NO